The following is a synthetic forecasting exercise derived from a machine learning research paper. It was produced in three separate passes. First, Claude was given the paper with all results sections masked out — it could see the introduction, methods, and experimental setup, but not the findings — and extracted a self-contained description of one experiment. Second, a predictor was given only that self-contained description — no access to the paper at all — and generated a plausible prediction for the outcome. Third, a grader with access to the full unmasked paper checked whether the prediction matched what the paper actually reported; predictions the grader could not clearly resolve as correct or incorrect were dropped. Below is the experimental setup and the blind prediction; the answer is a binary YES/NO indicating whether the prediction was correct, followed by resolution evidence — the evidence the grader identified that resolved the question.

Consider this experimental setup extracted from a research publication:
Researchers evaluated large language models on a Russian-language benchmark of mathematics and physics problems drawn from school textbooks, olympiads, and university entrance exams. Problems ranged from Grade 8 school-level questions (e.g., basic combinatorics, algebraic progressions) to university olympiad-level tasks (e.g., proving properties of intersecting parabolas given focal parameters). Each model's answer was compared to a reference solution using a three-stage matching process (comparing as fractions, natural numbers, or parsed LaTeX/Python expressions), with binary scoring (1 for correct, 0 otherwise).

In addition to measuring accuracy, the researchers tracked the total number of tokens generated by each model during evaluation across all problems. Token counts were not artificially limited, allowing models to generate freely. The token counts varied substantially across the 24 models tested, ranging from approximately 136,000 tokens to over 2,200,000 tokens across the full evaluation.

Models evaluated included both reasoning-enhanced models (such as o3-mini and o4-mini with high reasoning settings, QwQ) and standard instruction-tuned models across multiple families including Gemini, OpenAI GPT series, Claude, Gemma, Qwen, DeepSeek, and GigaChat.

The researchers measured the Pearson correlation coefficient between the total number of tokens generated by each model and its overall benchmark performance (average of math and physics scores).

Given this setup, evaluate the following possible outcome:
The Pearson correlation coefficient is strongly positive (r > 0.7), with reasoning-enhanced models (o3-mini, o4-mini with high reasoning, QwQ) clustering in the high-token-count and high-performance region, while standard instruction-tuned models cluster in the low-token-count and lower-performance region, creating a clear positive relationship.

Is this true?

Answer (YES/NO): YES